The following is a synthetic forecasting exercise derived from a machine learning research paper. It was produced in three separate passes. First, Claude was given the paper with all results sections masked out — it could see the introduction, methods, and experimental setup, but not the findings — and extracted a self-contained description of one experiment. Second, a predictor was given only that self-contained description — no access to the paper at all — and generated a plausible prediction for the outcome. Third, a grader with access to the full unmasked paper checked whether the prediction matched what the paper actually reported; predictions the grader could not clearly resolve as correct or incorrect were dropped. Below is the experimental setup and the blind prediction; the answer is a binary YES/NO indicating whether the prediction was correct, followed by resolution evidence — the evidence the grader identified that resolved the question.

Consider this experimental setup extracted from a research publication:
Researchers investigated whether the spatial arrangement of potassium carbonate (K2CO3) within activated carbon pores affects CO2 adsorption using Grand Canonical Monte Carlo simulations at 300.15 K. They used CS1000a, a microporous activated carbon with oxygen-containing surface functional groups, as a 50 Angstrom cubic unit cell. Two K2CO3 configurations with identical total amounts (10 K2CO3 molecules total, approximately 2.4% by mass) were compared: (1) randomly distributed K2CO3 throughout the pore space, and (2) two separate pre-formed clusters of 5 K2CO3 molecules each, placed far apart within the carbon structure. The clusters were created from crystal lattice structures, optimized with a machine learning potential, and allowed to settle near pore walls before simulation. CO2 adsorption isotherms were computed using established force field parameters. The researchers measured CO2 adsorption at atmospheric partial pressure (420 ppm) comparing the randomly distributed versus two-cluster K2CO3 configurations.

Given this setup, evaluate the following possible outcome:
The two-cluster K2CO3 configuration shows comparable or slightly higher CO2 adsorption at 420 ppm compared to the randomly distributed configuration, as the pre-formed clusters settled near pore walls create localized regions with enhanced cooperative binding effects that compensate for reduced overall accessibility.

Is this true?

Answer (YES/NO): YES